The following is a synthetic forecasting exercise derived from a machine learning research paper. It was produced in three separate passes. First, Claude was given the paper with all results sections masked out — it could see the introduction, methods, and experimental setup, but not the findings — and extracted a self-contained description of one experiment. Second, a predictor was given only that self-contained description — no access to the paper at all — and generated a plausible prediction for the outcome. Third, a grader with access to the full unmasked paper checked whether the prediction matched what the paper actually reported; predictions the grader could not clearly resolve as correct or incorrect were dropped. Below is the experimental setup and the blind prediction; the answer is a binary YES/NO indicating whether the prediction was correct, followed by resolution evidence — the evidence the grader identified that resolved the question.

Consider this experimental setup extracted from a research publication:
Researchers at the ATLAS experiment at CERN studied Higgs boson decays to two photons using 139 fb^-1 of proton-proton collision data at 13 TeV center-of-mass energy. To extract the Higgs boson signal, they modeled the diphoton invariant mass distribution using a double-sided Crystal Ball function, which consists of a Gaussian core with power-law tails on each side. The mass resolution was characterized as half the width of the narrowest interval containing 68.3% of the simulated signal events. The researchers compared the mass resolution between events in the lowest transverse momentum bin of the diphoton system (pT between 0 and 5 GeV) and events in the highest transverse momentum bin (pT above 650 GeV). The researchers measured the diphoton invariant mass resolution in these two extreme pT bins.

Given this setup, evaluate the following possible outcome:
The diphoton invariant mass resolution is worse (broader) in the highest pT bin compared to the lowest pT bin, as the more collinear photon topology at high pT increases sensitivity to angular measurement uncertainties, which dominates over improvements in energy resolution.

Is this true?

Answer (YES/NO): NO